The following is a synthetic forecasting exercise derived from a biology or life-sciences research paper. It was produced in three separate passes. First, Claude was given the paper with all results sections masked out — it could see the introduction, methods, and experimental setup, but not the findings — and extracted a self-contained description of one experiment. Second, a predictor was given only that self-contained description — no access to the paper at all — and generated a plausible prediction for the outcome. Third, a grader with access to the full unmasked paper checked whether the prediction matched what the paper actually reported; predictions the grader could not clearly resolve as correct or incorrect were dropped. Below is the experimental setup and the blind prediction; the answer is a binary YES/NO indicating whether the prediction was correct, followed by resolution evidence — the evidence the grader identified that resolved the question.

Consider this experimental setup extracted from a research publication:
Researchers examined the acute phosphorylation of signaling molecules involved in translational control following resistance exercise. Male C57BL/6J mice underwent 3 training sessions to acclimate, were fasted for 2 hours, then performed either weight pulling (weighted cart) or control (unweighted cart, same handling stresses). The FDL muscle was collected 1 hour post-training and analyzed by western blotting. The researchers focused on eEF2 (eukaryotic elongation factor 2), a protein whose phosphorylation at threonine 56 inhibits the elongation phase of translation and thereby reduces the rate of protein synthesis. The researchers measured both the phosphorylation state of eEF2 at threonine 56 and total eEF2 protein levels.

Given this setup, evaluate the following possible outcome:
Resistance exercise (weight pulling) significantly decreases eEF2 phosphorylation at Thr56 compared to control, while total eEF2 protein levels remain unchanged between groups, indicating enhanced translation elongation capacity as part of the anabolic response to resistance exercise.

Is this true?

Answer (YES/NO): NO